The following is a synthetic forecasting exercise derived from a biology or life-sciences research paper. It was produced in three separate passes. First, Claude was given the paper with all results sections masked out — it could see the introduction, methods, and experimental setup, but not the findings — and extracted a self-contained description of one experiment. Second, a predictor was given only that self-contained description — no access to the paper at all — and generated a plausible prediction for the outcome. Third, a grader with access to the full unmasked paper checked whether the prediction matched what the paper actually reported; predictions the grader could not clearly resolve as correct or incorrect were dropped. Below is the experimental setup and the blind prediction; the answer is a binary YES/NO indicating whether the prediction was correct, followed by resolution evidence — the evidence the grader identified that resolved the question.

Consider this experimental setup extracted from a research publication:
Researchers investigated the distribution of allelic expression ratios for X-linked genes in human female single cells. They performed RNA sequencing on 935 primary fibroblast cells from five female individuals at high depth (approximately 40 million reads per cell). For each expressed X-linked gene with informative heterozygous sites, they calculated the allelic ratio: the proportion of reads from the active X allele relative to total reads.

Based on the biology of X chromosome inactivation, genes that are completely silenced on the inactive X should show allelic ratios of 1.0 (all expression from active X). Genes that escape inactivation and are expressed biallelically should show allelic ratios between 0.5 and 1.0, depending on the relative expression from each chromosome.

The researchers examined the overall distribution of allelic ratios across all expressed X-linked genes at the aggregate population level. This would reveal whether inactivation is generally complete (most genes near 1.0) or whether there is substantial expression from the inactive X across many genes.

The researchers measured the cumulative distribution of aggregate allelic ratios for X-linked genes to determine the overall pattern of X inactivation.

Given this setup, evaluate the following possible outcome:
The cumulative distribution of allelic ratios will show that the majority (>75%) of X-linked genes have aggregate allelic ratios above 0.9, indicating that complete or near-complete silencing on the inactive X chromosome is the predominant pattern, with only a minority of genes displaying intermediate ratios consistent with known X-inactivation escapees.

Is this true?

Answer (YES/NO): YES